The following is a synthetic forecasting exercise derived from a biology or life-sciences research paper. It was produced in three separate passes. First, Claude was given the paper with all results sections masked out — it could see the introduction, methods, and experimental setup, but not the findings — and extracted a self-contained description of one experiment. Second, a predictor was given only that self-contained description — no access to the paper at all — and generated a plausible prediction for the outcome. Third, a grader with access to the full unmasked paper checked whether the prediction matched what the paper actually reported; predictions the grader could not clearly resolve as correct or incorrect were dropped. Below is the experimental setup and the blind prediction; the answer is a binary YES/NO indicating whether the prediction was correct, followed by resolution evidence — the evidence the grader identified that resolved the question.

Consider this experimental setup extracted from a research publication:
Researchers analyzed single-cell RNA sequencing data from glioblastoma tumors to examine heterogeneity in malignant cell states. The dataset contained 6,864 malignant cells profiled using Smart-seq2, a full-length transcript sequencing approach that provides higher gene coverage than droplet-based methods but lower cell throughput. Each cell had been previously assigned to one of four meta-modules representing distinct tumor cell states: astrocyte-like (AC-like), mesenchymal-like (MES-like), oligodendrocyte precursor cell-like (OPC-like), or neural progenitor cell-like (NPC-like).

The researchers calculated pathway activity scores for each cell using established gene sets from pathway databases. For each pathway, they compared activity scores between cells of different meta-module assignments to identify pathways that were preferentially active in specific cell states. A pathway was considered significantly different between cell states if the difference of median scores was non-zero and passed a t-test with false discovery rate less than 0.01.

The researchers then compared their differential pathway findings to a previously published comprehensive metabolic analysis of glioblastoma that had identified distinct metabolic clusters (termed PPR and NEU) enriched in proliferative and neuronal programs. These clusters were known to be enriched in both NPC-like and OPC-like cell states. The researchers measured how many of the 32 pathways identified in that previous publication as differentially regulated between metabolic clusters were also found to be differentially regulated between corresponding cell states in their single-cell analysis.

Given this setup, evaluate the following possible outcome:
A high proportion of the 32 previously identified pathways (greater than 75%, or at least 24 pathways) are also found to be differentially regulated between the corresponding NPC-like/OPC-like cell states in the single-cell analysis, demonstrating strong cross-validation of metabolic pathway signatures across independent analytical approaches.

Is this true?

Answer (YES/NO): YES